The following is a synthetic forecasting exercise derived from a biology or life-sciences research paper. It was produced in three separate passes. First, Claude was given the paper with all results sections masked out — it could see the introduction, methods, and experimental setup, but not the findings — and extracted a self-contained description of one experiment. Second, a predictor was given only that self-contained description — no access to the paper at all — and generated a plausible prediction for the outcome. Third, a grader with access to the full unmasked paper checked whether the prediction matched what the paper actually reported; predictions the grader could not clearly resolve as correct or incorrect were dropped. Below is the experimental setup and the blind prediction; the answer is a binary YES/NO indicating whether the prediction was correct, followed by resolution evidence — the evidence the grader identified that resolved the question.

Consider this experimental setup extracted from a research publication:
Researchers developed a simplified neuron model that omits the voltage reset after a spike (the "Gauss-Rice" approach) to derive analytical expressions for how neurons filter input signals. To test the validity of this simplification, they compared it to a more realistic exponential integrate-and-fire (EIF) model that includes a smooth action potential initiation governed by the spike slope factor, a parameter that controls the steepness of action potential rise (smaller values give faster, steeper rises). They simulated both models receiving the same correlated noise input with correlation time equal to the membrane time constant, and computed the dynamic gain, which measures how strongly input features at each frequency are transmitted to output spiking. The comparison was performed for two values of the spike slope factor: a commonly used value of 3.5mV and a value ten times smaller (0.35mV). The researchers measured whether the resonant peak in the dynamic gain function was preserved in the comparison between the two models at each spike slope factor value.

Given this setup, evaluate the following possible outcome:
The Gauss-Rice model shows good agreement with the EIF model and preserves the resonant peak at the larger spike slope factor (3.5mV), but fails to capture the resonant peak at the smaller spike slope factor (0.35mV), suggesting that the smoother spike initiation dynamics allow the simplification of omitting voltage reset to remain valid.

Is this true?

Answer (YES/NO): NO